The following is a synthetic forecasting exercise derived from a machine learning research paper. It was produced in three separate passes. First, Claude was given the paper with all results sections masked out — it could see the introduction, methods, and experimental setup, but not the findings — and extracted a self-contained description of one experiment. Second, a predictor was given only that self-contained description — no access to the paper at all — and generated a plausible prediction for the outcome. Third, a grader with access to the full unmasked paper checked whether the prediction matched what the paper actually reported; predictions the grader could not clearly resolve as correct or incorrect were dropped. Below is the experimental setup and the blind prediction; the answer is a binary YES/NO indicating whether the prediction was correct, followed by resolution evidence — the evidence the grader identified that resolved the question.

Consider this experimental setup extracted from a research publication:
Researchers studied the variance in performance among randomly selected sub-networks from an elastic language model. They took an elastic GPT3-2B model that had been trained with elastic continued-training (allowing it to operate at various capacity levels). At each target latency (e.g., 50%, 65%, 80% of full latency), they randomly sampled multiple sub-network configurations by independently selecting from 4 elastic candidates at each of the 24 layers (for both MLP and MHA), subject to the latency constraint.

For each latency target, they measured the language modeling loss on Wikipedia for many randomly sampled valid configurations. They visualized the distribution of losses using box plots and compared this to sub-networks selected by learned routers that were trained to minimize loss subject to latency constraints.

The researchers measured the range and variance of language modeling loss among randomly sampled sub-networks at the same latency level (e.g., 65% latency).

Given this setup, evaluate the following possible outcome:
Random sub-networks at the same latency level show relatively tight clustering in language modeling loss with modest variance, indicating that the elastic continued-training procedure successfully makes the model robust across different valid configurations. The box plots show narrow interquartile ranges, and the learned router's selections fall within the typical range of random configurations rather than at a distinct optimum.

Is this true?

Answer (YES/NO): NO